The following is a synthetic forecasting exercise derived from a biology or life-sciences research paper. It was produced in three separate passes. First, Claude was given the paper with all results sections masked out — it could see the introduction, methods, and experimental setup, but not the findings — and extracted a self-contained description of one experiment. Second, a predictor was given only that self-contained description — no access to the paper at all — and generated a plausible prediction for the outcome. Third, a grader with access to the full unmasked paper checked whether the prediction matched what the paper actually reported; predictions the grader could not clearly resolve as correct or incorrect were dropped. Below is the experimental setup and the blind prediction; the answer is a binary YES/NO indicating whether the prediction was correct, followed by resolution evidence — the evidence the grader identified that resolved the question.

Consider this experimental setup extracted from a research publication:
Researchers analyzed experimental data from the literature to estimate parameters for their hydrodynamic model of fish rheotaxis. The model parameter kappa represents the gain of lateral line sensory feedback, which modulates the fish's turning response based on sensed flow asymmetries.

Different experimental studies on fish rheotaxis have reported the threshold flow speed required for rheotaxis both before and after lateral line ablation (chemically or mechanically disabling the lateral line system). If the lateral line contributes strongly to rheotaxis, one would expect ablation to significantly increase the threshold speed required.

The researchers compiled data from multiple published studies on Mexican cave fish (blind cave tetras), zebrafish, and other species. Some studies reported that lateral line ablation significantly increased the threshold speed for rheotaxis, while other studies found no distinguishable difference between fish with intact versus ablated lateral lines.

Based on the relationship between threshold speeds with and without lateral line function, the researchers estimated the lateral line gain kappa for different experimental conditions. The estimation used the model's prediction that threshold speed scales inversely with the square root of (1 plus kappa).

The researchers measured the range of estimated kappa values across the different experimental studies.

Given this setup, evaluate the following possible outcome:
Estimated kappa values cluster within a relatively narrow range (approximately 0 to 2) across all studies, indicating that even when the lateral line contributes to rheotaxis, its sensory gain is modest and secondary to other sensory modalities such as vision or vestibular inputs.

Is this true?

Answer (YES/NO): NO